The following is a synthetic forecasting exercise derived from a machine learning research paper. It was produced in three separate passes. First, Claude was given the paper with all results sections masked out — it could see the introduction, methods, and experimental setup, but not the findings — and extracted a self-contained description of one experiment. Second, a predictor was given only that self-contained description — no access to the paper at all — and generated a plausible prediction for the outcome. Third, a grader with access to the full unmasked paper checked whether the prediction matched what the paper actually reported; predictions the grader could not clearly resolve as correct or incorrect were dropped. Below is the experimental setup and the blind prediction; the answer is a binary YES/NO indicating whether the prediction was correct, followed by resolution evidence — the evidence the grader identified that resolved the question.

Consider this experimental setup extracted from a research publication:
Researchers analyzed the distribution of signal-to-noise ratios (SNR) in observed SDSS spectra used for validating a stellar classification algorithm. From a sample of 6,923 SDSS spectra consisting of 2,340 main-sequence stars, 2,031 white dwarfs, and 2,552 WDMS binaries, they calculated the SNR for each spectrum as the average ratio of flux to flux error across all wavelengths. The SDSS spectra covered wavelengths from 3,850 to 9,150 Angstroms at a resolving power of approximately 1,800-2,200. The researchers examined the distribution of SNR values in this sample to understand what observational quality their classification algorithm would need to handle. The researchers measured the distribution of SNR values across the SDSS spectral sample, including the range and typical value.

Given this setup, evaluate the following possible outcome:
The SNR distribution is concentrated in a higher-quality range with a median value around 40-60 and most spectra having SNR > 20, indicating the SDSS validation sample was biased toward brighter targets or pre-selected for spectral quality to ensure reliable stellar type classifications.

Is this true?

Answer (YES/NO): NO